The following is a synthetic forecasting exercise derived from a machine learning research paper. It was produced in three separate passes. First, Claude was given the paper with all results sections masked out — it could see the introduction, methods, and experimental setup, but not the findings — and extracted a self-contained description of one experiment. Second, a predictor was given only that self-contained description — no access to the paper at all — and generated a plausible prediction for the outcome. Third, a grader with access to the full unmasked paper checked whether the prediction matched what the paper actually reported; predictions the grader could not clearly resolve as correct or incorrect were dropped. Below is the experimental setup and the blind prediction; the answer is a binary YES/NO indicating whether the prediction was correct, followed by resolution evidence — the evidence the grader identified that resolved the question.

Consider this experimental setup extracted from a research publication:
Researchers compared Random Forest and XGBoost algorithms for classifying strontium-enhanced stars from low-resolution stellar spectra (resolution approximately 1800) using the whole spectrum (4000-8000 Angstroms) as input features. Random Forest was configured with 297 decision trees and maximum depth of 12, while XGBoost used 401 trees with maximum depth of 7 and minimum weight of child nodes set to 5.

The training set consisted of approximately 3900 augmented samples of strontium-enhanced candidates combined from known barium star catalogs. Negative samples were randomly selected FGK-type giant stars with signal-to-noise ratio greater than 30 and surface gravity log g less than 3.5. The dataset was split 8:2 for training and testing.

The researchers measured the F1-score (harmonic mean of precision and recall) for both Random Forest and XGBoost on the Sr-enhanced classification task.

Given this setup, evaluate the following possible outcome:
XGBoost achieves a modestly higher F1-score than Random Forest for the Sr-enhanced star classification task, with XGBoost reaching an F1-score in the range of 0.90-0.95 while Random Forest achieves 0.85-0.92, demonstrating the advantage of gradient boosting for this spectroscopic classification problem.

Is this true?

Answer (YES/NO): NO